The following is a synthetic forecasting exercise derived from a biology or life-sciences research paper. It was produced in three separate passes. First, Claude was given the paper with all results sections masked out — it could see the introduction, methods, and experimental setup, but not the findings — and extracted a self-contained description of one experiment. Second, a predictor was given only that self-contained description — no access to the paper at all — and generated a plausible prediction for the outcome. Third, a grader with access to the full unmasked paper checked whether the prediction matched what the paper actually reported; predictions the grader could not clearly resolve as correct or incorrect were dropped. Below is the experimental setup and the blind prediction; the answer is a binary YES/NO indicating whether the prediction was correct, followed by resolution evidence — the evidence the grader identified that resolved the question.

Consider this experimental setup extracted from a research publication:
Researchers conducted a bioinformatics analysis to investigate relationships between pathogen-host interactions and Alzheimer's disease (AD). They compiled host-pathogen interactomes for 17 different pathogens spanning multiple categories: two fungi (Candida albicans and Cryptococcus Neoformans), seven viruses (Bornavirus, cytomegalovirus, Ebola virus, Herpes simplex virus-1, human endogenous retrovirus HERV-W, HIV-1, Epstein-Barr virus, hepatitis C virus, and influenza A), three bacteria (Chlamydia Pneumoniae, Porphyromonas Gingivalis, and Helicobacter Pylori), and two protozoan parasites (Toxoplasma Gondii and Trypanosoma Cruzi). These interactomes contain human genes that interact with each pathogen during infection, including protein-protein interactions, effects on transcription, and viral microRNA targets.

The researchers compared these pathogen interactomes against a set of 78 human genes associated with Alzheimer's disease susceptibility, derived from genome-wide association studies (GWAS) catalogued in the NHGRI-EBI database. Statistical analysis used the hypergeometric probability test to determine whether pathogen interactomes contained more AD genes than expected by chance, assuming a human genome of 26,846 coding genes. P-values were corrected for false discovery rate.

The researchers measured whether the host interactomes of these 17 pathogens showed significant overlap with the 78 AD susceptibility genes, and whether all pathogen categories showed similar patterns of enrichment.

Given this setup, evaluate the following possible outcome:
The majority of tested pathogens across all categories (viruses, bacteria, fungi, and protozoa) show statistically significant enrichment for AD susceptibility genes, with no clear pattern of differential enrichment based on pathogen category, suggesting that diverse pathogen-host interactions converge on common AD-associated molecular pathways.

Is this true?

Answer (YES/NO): YES